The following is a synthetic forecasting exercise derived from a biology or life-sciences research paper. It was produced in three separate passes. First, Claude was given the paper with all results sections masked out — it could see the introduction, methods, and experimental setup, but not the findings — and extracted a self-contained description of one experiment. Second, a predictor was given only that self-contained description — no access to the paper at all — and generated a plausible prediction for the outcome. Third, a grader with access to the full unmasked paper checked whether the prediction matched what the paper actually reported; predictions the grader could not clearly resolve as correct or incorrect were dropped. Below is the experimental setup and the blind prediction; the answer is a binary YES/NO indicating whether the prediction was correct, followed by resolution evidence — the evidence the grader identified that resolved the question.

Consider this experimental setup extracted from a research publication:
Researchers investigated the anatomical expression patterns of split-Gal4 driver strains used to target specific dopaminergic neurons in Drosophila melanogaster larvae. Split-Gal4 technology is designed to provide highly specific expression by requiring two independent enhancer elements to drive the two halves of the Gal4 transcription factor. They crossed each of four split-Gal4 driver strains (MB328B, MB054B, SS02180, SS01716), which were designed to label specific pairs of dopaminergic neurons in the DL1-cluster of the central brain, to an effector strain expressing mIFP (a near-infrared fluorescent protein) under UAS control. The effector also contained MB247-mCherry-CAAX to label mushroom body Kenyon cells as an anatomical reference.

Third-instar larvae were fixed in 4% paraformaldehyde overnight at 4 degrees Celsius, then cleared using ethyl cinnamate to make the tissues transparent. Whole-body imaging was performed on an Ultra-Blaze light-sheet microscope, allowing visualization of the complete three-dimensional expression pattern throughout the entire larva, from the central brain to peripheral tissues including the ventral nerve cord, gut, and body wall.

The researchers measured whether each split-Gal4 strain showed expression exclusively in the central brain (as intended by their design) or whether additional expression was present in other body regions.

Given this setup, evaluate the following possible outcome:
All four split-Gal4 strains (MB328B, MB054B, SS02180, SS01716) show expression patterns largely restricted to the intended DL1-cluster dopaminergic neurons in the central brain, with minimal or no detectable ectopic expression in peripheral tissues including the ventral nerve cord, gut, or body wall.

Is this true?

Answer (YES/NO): YES